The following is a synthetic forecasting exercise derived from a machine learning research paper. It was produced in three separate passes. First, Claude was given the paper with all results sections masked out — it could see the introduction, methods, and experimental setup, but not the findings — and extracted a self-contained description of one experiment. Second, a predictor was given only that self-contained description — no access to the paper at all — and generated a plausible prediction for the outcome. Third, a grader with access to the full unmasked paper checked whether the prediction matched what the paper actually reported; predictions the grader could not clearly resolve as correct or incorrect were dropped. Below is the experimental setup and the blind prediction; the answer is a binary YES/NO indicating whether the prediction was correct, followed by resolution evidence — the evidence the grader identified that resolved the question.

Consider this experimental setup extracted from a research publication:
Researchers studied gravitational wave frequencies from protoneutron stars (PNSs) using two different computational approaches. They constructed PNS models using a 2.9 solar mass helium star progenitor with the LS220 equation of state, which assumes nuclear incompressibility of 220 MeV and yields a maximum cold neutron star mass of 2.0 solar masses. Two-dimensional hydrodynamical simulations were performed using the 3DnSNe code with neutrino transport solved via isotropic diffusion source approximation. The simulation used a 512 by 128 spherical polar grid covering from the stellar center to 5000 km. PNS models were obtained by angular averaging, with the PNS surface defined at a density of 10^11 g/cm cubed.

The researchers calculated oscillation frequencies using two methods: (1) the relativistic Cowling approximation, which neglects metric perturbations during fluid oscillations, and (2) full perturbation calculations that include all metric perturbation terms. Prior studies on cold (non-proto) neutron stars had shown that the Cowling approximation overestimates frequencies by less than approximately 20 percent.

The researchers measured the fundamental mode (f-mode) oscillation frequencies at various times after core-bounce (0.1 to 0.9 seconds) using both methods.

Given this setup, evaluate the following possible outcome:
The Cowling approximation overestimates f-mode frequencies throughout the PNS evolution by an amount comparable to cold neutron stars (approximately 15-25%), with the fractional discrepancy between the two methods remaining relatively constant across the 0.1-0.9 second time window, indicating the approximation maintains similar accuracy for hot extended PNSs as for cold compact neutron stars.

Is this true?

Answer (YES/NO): NO